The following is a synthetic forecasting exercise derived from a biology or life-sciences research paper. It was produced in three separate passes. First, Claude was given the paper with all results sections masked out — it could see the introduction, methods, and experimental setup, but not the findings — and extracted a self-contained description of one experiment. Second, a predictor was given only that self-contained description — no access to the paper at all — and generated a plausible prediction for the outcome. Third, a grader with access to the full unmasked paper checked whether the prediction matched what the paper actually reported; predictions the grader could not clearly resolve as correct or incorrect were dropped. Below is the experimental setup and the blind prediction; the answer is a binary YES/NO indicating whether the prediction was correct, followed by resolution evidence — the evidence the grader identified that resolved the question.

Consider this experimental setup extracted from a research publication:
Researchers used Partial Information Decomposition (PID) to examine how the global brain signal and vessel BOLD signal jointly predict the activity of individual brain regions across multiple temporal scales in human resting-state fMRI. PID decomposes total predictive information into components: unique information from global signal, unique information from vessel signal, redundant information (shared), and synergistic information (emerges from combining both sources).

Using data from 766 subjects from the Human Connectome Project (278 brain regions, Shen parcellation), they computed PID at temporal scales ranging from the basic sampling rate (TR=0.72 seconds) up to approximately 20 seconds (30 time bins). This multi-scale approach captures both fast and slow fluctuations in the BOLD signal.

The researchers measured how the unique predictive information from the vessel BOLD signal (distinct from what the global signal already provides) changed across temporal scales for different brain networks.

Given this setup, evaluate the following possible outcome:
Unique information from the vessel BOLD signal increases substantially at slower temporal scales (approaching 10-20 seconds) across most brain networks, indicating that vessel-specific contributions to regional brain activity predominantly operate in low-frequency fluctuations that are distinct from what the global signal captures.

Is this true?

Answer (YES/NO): NO